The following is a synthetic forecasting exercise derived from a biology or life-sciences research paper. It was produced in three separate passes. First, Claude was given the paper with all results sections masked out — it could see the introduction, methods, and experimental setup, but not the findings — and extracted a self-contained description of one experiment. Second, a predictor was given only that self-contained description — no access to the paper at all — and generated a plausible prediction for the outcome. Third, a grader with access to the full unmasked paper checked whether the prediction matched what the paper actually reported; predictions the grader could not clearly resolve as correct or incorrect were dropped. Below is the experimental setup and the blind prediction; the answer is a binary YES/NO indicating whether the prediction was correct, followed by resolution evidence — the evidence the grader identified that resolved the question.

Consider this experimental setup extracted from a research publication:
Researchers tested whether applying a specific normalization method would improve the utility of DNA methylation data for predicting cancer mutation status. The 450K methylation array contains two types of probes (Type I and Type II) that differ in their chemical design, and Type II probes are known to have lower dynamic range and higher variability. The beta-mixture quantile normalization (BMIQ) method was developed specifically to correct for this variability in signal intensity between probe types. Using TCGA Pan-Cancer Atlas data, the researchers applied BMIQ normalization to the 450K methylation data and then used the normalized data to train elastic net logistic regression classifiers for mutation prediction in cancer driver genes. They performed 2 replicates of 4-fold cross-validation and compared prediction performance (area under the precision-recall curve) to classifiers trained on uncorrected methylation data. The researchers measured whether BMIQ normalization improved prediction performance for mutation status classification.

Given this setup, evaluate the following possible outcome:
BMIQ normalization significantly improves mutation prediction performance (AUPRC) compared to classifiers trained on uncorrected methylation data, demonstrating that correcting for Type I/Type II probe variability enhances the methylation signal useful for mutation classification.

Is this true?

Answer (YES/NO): NO